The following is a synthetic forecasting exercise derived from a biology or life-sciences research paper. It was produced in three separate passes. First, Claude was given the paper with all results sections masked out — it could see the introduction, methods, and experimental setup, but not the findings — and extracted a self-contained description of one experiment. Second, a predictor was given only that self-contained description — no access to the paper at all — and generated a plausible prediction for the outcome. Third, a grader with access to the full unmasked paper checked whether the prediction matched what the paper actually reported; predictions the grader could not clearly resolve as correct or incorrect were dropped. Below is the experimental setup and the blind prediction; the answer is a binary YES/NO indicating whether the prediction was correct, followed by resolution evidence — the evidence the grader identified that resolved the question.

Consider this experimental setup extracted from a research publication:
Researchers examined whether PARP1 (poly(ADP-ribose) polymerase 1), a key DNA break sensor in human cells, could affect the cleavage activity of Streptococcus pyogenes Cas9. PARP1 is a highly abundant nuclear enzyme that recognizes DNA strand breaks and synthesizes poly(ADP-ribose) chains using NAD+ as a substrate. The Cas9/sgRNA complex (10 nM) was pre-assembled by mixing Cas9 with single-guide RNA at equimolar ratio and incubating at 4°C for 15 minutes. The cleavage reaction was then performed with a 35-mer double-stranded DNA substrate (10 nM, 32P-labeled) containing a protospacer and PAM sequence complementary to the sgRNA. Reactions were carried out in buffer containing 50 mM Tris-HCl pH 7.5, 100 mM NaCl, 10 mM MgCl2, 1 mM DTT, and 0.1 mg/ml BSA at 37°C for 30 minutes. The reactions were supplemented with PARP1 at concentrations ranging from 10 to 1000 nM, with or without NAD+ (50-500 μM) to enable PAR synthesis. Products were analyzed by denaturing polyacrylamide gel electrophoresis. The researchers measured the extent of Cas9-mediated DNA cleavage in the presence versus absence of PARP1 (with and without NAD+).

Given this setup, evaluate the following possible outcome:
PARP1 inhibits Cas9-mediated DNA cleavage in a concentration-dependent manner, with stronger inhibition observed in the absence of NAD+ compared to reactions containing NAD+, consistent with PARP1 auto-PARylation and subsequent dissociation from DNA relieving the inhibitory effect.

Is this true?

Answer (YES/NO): NO